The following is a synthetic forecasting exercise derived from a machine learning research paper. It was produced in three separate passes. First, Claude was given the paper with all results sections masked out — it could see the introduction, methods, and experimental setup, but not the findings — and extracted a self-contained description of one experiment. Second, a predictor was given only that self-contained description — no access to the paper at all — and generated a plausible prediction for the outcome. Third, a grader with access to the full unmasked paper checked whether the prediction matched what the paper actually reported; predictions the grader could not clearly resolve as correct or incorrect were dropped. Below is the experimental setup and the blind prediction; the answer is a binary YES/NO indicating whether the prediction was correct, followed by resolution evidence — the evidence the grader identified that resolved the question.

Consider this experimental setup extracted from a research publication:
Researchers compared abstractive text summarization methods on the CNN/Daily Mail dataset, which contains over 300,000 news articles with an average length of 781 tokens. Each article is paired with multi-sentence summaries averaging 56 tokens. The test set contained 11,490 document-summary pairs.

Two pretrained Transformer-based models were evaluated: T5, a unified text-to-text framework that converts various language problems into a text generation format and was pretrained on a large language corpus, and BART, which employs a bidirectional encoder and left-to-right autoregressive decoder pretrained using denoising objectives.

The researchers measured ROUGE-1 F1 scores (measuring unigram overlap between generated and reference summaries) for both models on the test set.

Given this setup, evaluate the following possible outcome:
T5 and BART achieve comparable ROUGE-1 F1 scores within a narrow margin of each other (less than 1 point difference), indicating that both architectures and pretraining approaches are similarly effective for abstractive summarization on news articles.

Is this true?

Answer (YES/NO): NO